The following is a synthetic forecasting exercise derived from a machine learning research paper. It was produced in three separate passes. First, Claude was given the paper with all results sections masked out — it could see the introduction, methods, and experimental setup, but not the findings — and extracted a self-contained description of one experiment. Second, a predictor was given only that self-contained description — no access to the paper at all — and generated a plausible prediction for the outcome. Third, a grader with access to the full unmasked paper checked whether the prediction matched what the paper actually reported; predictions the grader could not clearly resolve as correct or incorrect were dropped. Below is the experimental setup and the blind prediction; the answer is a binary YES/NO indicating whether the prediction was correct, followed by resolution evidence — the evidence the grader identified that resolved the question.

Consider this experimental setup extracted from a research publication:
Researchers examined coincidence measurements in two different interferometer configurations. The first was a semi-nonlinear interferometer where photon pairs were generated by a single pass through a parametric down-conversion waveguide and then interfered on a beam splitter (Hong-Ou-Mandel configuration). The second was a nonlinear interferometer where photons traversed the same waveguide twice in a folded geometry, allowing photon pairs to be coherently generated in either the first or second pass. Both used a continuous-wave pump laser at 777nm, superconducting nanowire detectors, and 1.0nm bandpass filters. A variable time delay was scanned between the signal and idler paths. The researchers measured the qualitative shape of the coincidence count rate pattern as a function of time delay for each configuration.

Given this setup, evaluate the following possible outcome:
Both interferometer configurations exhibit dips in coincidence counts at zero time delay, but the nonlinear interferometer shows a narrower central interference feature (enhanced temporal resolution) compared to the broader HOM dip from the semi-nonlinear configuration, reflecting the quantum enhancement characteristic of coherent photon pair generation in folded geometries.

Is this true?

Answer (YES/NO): NO